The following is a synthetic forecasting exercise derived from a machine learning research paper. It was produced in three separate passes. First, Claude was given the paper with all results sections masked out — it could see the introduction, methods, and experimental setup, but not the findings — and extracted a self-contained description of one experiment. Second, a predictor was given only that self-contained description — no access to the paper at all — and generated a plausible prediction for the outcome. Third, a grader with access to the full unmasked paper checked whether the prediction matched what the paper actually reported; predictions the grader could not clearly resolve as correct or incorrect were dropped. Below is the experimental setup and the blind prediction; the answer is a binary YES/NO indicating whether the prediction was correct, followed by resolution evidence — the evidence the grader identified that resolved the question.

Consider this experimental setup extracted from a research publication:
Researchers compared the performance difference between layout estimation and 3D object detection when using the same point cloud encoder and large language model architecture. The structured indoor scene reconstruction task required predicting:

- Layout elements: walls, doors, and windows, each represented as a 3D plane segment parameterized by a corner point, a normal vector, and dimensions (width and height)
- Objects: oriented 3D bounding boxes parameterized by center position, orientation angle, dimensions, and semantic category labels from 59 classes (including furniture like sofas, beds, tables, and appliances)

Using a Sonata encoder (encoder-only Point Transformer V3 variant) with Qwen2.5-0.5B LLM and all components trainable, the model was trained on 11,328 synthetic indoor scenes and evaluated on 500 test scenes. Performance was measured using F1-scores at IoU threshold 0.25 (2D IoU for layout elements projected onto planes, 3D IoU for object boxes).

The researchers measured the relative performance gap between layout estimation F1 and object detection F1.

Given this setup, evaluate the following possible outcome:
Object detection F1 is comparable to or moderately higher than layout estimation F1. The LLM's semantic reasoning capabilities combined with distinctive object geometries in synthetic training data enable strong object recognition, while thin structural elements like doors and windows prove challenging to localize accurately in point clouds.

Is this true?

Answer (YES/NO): NO